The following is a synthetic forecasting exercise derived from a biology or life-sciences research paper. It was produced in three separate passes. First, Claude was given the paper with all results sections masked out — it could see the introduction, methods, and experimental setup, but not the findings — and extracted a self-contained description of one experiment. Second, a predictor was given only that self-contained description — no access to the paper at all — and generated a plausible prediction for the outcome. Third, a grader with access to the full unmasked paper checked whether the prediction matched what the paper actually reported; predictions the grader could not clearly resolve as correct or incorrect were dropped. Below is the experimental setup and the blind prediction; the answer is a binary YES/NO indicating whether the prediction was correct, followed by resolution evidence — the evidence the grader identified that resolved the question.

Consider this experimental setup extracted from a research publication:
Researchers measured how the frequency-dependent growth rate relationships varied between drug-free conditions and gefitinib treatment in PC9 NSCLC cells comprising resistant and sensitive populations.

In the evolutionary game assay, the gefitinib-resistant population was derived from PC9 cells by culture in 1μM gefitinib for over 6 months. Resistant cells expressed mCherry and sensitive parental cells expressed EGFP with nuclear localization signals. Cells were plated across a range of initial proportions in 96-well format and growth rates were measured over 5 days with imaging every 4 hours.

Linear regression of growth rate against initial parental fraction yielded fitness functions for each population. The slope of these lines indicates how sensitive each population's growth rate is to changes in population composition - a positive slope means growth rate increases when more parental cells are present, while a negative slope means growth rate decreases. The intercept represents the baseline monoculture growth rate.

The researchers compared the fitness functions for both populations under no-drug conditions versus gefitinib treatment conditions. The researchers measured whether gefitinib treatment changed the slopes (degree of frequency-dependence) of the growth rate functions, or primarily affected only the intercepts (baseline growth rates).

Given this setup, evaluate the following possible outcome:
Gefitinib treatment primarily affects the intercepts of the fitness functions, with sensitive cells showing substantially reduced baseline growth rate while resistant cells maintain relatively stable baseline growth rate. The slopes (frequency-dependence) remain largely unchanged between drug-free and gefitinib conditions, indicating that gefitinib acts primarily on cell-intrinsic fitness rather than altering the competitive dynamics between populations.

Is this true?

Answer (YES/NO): NO